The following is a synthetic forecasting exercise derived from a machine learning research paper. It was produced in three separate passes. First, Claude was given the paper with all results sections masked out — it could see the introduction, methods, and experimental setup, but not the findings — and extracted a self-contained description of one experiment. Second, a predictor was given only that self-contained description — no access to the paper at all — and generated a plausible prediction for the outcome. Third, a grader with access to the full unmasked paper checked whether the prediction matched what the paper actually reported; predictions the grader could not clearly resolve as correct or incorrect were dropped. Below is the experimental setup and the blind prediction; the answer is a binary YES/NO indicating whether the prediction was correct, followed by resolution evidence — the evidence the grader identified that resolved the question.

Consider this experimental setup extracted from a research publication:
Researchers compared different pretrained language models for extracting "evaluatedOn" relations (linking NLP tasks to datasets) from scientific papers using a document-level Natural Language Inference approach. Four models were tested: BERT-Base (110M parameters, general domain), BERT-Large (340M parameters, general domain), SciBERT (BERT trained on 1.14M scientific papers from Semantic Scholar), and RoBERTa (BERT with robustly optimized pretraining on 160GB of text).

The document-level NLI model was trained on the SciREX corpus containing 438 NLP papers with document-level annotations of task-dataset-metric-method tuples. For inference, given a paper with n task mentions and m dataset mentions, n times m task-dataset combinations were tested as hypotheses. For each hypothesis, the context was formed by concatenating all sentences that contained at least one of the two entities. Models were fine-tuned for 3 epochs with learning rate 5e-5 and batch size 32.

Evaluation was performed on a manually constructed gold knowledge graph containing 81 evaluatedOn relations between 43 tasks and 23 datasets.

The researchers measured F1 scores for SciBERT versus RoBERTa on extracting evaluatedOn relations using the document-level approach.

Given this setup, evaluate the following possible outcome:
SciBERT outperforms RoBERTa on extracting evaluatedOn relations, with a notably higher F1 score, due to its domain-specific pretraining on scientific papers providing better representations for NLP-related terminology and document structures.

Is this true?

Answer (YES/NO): NO